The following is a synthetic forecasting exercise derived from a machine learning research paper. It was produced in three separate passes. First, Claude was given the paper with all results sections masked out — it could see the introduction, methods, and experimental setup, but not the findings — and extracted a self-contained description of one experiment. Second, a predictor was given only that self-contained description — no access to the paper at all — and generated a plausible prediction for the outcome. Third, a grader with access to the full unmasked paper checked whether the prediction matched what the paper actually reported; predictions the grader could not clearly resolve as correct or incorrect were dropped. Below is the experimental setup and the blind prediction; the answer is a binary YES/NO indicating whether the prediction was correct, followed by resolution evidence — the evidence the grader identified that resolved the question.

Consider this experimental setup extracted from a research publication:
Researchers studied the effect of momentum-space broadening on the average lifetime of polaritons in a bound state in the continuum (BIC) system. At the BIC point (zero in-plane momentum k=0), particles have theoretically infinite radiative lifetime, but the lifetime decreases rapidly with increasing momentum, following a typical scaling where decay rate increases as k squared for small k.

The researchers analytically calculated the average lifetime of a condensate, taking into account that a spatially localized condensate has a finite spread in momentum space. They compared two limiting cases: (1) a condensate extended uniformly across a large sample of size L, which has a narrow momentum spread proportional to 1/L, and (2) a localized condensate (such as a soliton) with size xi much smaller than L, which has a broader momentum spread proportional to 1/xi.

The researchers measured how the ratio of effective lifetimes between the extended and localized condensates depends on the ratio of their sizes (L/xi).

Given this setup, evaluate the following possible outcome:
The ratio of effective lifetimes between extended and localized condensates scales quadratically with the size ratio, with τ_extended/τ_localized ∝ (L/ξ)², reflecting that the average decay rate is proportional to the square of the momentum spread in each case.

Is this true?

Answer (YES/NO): YES